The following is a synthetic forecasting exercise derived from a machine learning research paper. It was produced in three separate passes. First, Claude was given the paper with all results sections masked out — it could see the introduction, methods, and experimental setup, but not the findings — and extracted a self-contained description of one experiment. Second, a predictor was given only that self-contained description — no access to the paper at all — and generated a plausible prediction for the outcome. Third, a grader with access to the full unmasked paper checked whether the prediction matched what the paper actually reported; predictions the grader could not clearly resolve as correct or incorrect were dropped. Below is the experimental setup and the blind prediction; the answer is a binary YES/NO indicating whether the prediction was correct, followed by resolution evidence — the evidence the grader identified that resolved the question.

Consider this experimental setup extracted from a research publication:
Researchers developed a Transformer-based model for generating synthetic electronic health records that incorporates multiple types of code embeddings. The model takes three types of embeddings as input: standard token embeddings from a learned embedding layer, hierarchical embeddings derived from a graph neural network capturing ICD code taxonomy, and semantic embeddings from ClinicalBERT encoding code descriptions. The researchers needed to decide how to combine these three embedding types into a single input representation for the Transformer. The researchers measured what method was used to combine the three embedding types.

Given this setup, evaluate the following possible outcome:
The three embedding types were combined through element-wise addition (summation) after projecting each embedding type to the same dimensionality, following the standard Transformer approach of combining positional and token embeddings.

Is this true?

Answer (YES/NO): YES